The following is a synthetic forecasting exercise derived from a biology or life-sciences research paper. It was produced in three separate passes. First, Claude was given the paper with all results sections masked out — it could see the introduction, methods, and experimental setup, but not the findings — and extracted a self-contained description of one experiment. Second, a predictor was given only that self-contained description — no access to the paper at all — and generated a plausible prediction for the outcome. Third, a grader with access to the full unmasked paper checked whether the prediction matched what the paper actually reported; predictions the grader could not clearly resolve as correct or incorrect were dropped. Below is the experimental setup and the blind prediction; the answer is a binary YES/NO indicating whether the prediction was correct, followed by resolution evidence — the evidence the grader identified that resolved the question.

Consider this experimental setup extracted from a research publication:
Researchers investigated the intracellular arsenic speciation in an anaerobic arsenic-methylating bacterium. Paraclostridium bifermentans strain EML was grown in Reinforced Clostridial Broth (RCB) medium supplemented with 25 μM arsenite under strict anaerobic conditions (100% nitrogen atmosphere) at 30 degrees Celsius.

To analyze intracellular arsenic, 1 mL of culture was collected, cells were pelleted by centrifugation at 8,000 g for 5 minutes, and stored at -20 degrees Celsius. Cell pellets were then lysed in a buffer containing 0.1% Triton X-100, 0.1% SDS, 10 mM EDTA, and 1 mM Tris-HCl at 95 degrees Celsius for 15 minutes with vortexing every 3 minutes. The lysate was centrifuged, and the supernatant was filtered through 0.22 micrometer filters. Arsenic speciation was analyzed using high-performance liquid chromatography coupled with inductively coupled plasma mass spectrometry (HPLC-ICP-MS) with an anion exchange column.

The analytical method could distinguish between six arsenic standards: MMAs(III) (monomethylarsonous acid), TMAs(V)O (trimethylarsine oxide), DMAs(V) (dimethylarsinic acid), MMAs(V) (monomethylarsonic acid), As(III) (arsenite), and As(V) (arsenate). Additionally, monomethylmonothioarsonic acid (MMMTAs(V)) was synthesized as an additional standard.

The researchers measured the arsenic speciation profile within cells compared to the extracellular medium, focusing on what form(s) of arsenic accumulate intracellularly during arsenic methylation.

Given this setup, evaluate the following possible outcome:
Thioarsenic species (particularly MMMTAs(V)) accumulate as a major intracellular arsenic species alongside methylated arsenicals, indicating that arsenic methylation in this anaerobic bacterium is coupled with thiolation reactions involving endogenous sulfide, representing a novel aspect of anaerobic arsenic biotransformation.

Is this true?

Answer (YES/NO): NO